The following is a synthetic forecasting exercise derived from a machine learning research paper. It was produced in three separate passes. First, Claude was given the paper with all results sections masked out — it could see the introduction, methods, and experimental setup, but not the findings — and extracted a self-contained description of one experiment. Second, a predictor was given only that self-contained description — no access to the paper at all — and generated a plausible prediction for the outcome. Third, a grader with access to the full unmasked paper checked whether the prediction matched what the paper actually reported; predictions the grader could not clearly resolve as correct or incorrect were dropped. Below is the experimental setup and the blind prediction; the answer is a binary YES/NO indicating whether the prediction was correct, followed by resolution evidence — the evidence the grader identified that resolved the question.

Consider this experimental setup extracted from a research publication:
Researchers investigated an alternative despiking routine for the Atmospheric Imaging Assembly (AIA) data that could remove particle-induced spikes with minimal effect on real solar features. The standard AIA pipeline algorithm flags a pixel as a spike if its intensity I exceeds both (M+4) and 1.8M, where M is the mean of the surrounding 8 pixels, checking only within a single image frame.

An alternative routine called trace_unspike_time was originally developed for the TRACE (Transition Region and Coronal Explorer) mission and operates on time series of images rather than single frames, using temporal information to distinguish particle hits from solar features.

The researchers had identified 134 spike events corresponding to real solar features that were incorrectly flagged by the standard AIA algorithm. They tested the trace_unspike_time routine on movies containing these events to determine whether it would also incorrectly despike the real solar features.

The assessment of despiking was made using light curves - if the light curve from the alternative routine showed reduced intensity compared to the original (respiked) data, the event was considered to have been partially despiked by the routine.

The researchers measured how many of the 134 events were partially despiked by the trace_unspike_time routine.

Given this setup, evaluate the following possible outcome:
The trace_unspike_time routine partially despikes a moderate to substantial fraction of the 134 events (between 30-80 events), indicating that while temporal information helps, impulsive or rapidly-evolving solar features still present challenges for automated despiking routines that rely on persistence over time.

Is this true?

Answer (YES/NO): NO